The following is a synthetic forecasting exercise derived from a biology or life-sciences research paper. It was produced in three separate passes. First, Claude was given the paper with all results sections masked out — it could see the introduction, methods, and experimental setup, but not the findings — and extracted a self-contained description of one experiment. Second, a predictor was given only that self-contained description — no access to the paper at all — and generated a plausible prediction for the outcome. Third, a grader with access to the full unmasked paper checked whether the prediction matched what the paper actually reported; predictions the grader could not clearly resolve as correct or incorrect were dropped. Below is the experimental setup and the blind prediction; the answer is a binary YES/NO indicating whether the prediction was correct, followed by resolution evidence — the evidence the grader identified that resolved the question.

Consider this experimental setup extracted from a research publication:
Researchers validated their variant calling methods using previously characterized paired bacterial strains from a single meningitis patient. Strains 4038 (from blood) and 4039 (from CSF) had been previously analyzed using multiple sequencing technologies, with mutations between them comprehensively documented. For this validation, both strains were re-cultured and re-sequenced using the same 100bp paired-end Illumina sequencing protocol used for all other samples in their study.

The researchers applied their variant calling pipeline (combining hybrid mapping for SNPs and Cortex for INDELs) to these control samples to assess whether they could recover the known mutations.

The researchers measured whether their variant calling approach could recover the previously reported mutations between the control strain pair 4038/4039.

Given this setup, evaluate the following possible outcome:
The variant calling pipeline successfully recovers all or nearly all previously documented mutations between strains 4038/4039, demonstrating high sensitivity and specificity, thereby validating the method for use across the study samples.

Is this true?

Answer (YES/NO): YES